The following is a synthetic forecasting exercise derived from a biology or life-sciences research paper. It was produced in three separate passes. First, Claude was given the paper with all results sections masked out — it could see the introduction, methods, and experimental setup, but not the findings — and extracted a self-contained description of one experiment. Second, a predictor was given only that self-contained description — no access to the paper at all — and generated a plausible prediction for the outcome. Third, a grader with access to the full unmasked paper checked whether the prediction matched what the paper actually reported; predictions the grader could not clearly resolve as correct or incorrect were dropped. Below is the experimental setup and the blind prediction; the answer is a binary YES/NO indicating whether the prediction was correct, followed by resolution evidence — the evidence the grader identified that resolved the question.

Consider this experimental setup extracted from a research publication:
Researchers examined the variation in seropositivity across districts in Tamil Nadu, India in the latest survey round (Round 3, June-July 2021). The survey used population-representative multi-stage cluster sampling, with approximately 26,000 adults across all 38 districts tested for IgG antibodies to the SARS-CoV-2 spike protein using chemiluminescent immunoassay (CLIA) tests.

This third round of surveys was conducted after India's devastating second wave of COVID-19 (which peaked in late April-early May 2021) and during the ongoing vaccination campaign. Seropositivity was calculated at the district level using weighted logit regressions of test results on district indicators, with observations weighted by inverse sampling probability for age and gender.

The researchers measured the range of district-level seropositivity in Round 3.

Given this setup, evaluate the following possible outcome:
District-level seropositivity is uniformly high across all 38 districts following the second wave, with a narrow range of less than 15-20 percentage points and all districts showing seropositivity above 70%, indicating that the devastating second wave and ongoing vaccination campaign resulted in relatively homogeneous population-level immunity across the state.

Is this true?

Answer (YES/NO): NO